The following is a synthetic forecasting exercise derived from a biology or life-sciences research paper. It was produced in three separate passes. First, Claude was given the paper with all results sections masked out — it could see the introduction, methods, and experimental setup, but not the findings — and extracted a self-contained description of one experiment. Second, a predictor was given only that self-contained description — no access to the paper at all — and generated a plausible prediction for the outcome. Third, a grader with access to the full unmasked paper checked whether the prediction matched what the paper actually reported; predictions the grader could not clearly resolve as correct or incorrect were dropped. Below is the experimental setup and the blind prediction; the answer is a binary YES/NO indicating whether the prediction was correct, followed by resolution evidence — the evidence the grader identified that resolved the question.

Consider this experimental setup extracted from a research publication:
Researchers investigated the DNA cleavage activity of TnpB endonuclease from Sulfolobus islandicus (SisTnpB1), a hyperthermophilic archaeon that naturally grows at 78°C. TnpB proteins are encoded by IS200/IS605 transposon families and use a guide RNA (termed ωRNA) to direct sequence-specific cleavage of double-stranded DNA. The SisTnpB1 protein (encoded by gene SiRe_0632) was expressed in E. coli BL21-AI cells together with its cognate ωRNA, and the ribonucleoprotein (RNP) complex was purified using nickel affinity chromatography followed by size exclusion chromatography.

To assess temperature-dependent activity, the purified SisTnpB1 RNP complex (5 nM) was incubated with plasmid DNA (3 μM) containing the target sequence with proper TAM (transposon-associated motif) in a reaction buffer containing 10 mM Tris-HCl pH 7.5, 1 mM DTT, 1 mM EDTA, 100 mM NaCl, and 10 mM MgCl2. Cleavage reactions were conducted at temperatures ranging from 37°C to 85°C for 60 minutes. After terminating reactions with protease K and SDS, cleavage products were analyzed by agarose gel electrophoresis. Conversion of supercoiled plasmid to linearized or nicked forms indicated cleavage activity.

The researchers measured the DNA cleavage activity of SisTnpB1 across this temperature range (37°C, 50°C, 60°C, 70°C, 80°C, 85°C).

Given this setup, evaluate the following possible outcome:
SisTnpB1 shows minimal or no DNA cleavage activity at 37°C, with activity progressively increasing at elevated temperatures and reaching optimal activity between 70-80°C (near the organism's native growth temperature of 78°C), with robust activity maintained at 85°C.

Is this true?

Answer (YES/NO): NO